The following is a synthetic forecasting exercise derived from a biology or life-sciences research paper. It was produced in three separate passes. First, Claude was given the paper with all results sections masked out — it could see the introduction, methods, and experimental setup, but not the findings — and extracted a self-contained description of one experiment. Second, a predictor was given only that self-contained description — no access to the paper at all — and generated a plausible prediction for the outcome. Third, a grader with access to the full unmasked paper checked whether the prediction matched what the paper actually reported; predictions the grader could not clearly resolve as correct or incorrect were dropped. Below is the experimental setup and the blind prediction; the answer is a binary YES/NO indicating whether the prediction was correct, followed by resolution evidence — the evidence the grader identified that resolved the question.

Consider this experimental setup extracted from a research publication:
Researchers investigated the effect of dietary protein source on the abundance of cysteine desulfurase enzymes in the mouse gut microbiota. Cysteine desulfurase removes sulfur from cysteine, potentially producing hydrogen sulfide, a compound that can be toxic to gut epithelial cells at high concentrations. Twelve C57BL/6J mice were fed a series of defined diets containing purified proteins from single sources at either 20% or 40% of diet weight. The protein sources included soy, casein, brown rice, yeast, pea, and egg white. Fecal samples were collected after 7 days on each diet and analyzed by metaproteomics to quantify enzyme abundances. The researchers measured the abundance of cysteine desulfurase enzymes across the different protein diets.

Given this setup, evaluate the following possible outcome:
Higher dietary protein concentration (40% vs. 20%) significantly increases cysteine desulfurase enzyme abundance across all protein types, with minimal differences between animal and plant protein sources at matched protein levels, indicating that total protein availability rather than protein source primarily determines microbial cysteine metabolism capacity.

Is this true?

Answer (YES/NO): NO